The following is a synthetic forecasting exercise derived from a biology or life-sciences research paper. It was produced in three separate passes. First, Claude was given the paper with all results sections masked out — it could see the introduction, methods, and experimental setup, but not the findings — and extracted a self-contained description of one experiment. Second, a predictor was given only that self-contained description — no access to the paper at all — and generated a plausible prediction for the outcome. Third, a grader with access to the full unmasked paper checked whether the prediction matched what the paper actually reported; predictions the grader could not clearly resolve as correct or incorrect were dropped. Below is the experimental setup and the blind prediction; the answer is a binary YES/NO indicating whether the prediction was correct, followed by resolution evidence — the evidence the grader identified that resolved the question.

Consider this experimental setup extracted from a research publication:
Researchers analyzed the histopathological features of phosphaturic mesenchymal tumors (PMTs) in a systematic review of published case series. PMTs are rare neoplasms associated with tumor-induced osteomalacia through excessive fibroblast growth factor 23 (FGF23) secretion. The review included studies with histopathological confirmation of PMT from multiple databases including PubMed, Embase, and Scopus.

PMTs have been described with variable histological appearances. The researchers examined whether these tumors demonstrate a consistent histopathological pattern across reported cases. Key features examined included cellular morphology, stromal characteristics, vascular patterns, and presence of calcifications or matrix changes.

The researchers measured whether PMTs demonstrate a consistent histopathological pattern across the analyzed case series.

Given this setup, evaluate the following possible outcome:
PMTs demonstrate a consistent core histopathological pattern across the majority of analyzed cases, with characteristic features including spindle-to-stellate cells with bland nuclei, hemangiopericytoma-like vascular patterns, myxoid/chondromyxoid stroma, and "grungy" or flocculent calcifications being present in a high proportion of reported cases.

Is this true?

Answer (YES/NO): YES